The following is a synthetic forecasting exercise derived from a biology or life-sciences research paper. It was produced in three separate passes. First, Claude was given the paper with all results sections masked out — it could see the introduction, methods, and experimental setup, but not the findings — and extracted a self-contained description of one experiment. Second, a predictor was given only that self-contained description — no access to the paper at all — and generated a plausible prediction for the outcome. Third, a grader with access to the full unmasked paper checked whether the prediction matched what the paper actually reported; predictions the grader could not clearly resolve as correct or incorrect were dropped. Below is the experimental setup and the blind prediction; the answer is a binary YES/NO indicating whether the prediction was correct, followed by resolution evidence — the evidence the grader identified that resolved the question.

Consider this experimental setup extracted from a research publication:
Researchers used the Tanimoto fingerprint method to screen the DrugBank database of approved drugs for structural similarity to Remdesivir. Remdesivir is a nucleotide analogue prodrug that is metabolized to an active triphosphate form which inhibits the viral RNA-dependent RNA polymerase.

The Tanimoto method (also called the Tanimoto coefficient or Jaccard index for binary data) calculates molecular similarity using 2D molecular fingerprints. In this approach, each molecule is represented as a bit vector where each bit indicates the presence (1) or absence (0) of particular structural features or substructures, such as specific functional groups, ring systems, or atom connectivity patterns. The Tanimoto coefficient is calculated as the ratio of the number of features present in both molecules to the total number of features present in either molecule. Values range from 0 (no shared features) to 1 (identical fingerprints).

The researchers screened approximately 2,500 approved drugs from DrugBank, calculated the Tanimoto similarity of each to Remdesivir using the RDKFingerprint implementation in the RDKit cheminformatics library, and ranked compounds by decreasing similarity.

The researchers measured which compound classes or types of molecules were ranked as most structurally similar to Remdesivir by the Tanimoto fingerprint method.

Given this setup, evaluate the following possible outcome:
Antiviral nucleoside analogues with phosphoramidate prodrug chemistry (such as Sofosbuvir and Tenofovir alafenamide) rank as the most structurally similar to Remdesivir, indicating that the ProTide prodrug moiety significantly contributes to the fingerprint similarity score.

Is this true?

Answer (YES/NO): NO